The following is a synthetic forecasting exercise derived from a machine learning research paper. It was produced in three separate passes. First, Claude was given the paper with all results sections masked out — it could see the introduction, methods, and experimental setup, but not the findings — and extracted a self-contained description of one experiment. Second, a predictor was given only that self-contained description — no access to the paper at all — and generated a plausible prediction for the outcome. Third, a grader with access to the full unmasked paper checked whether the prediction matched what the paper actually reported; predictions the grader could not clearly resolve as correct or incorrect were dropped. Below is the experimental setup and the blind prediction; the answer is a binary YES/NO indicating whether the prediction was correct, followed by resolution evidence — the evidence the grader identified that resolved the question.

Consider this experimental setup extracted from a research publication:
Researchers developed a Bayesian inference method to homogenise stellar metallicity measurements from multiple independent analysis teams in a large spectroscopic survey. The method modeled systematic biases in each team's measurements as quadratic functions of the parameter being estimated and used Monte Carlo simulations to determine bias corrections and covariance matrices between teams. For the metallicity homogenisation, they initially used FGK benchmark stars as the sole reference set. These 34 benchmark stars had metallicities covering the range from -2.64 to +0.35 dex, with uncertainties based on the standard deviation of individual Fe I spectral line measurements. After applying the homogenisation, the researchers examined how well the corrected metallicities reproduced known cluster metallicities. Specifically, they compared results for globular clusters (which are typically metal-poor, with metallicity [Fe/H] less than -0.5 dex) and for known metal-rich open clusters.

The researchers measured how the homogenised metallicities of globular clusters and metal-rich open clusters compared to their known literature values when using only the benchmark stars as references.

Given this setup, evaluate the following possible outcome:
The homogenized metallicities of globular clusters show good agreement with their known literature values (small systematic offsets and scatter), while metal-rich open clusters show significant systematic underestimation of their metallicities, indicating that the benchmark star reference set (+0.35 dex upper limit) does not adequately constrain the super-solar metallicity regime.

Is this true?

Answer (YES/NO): NO